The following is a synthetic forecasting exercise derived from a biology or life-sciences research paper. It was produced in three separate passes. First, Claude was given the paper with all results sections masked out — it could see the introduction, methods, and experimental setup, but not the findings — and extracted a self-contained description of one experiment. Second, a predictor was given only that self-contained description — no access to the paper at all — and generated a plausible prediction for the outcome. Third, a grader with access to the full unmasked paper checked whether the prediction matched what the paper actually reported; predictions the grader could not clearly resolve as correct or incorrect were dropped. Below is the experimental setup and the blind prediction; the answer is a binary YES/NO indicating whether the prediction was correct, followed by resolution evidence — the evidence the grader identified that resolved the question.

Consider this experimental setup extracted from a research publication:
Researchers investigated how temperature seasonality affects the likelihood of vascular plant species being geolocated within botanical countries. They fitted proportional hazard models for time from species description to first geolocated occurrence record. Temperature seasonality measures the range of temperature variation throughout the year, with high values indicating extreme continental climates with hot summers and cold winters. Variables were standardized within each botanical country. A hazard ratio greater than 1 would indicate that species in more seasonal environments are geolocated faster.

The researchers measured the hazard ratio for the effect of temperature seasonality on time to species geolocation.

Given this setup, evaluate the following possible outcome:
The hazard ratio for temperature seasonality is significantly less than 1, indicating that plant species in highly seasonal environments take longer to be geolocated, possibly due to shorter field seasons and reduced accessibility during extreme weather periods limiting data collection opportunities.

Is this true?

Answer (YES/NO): NO